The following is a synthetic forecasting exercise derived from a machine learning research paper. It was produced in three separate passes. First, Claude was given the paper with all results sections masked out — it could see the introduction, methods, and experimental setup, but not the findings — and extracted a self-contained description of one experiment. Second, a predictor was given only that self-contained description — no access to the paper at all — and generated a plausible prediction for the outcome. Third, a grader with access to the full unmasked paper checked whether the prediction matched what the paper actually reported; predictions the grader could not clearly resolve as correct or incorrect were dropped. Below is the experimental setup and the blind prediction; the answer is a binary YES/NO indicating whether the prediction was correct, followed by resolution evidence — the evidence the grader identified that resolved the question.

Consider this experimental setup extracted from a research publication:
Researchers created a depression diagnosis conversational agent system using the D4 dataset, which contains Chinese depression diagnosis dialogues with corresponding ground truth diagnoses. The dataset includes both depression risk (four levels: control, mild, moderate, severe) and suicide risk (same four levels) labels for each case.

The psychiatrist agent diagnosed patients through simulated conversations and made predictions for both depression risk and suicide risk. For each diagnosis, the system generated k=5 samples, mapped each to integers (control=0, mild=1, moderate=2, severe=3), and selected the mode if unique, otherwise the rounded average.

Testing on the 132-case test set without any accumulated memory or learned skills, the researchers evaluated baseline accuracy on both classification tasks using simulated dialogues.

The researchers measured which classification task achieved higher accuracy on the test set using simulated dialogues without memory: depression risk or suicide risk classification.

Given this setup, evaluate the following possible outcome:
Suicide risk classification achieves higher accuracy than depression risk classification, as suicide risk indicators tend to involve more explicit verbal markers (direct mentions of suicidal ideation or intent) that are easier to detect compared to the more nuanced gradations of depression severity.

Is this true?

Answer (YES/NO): NO